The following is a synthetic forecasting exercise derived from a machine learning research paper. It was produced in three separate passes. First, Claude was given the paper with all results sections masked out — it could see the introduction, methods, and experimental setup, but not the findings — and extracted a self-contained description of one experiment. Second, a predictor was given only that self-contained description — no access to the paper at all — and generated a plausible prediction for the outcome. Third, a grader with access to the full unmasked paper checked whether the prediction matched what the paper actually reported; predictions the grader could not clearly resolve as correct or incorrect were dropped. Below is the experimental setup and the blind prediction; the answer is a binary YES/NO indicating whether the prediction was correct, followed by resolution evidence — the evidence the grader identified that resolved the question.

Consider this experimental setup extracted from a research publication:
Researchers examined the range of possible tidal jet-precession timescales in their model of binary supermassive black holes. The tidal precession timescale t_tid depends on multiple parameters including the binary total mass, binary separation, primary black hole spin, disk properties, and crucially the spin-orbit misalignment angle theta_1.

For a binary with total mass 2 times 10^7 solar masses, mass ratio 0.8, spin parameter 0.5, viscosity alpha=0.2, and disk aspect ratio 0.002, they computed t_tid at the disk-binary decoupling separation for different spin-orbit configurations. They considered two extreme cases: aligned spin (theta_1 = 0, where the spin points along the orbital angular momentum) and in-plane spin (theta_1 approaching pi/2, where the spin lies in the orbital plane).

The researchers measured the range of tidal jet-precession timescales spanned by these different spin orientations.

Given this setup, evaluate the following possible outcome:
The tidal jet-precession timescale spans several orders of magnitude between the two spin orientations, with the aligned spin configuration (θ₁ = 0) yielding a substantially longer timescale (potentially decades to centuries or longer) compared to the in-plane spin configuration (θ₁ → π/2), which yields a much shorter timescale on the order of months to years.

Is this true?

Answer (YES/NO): NO